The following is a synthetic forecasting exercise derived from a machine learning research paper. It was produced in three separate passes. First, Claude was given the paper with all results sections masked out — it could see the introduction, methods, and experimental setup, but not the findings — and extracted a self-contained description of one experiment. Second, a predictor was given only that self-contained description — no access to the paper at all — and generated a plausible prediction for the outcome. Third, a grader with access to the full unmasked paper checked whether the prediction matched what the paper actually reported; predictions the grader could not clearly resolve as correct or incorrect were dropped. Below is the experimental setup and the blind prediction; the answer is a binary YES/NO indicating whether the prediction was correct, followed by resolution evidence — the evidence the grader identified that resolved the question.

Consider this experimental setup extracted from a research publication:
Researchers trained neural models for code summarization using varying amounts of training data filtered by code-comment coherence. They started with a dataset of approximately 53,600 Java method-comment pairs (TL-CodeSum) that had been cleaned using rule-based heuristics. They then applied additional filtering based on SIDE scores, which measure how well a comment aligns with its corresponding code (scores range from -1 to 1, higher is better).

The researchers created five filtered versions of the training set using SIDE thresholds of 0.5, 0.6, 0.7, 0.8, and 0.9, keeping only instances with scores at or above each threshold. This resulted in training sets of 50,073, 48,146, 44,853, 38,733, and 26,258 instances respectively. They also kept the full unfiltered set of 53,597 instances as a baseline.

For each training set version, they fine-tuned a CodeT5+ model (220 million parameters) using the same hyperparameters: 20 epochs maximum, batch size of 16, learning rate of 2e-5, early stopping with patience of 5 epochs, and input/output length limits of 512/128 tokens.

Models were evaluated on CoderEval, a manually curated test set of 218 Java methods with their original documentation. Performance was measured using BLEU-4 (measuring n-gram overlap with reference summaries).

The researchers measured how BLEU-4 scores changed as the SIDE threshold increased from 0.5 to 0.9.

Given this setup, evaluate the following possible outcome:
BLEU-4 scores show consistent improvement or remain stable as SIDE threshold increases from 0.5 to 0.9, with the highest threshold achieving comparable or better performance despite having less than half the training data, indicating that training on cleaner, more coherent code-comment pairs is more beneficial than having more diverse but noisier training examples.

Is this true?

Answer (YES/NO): NO